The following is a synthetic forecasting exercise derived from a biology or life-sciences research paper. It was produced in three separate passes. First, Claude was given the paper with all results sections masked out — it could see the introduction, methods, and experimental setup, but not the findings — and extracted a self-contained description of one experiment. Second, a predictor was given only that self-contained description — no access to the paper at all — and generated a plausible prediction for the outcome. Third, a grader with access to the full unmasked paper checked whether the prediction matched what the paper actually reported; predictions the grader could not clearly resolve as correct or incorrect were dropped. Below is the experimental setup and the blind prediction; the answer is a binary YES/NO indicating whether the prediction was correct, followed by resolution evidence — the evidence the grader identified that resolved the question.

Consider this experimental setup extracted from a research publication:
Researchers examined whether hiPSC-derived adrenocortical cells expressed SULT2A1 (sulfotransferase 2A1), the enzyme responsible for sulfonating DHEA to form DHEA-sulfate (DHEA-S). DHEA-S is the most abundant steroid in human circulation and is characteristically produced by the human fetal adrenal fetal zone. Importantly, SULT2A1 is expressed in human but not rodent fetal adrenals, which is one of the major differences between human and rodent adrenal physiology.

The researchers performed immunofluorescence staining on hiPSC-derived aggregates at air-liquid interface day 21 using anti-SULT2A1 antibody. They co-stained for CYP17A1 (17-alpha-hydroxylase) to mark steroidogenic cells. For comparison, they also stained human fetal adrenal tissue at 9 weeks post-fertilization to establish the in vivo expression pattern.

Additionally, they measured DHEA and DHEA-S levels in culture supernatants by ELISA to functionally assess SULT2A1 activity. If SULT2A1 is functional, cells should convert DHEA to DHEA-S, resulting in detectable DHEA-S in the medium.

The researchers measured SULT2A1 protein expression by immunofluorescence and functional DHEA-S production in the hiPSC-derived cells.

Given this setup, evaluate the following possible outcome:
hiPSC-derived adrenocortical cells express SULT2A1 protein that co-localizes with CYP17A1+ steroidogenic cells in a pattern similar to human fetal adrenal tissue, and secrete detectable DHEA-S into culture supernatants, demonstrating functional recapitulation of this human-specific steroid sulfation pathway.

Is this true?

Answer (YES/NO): YES